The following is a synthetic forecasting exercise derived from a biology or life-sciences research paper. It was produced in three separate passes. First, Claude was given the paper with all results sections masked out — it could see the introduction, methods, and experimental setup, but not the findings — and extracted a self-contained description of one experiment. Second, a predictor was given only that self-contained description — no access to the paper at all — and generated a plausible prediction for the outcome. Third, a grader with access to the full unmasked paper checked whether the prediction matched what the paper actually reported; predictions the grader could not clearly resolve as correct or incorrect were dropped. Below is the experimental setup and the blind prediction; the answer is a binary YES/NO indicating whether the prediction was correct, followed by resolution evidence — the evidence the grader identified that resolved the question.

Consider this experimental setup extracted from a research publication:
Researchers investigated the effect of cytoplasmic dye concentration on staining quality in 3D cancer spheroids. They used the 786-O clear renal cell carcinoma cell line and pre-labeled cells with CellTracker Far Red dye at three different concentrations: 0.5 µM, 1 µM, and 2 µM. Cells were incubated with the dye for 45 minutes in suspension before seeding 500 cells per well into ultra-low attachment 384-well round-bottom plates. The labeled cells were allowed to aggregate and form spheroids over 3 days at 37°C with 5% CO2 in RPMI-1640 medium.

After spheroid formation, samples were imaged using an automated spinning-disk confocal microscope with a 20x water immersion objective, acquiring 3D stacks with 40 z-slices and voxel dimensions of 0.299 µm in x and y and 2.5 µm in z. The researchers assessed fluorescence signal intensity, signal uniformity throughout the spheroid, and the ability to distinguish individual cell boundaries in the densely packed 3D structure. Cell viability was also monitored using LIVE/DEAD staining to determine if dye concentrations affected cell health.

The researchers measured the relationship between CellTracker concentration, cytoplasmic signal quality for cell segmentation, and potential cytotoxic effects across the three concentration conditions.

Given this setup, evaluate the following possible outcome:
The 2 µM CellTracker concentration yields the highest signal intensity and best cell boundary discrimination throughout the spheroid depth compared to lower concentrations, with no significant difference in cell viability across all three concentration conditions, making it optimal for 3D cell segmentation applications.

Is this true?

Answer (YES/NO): NO